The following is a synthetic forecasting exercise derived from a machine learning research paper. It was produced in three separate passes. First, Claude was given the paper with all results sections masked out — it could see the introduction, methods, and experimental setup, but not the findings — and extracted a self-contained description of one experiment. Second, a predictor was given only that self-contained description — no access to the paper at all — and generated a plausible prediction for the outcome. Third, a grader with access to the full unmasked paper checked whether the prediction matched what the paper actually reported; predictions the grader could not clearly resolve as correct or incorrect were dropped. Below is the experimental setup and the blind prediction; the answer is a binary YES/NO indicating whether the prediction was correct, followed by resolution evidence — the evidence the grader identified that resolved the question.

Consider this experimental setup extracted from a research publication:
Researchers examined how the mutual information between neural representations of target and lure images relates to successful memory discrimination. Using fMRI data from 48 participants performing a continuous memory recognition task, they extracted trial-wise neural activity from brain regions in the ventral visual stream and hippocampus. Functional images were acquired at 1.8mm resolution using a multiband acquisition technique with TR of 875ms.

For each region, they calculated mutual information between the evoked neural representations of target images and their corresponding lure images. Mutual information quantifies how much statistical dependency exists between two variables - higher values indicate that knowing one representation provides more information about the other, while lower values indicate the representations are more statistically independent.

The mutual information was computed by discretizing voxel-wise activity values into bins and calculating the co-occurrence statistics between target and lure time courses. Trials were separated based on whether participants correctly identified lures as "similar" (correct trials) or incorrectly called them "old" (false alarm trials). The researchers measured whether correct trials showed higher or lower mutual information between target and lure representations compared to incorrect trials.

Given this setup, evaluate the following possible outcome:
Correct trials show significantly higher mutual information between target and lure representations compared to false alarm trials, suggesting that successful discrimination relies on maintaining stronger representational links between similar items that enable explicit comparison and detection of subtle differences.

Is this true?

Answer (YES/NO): NO